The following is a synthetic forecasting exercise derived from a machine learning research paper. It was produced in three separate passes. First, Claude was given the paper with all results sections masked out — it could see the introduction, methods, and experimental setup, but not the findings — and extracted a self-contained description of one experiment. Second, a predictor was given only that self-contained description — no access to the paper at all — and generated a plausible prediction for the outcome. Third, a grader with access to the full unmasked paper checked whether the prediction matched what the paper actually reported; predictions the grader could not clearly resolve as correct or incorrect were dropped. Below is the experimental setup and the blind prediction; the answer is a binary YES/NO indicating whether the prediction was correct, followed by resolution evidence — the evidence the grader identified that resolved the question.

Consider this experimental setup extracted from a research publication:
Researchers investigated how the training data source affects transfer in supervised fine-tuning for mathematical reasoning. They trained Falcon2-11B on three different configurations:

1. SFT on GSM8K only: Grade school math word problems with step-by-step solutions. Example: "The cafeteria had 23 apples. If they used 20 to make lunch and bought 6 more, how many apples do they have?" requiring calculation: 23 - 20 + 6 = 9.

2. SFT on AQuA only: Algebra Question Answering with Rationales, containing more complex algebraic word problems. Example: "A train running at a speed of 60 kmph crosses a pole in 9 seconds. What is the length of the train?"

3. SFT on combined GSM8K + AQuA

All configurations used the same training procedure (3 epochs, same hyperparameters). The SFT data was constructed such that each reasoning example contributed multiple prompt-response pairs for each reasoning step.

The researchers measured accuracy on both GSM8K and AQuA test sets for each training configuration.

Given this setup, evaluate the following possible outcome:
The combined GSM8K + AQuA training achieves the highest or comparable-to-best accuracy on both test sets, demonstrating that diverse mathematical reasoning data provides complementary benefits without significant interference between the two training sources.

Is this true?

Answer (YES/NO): NO